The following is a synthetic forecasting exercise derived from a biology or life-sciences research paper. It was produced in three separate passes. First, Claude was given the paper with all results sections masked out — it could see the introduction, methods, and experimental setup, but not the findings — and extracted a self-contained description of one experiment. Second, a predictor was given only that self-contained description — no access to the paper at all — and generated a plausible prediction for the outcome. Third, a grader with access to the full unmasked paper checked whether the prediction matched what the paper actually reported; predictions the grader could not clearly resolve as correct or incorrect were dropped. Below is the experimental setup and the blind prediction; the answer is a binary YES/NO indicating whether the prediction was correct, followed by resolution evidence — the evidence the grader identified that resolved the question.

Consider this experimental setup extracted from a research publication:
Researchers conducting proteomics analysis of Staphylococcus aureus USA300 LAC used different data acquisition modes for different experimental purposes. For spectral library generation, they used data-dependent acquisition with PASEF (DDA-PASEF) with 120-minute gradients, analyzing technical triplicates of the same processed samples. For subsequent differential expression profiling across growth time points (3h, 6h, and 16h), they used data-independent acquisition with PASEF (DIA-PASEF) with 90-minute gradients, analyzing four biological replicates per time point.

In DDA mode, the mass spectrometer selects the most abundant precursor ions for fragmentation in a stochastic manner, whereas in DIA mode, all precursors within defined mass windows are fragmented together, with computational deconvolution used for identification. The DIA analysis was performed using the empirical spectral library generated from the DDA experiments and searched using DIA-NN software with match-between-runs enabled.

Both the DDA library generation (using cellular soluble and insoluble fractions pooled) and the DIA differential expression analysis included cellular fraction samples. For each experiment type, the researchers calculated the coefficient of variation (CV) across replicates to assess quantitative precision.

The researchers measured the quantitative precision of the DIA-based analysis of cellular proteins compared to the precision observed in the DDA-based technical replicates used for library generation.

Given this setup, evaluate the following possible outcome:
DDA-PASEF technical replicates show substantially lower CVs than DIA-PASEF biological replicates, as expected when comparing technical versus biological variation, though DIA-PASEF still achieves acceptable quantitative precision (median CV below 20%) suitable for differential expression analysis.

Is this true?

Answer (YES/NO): YES